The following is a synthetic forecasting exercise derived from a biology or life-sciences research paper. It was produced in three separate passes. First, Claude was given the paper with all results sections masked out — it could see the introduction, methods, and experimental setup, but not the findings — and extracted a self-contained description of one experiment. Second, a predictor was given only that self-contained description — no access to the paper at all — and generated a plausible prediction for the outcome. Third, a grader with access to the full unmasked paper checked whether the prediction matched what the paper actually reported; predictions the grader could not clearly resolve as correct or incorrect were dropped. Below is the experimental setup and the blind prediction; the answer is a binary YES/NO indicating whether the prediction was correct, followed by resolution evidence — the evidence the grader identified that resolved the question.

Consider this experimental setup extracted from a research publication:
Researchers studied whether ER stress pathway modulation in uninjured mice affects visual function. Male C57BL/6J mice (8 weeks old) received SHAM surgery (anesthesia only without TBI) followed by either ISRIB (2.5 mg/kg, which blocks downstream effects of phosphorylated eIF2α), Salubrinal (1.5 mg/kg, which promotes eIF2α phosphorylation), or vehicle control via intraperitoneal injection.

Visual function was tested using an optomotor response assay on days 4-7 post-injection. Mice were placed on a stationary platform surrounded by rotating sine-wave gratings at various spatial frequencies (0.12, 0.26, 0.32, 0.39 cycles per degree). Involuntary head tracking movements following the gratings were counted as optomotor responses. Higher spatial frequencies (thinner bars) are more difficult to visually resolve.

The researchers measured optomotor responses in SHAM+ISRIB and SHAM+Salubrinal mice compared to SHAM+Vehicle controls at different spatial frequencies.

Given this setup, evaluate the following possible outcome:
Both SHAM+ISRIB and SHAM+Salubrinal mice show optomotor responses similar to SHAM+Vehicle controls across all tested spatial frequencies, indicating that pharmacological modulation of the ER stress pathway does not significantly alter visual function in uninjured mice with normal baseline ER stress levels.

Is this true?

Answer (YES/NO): NO